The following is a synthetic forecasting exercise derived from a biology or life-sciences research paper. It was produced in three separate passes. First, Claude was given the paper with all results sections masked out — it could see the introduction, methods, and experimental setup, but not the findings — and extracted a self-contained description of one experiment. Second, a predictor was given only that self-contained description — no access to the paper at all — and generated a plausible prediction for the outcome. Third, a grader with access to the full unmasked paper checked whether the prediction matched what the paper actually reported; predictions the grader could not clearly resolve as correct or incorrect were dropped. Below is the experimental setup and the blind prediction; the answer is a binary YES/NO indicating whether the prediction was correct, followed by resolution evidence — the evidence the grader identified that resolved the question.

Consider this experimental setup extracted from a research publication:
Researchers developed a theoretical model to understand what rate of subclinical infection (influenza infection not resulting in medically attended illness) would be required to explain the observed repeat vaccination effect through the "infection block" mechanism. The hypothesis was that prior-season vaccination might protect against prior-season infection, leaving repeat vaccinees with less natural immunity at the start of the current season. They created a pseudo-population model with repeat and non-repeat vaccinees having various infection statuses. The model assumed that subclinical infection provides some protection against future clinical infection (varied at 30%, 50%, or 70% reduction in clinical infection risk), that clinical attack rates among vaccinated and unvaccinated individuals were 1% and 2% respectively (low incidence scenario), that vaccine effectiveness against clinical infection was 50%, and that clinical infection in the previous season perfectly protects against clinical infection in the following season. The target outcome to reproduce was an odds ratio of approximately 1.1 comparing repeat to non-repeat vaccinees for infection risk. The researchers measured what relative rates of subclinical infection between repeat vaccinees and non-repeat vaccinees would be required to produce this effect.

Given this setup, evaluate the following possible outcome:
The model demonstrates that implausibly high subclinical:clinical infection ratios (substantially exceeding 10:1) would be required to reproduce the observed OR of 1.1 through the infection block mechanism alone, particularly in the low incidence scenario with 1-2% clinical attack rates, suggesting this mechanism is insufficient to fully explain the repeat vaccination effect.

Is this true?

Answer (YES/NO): NO